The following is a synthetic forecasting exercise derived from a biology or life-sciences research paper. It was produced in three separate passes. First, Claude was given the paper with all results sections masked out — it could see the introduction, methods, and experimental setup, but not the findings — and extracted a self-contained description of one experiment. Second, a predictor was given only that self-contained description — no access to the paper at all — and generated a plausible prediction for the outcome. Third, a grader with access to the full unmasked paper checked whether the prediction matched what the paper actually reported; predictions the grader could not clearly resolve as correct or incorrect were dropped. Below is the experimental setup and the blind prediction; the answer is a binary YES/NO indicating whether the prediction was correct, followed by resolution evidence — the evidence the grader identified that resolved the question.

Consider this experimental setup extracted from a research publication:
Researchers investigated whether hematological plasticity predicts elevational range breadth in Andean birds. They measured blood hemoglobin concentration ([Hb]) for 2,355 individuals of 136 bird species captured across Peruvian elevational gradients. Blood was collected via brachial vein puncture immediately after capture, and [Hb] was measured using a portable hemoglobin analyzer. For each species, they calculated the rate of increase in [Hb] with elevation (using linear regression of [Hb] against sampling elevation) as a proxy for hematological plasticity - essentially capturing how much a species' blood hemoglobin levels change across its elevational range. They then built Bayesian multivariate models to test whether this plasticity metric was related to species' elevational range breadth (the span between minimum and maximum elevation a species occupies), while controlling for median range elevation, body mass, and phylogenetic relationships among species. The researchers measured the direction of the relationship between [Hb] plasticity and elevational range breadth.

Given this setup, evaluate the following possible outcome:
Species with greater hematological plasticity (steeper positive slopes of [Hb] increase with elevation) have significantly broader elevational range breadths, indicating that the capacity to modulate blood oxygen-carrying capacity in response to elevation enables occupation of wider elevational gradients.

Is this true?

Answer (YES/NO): NO